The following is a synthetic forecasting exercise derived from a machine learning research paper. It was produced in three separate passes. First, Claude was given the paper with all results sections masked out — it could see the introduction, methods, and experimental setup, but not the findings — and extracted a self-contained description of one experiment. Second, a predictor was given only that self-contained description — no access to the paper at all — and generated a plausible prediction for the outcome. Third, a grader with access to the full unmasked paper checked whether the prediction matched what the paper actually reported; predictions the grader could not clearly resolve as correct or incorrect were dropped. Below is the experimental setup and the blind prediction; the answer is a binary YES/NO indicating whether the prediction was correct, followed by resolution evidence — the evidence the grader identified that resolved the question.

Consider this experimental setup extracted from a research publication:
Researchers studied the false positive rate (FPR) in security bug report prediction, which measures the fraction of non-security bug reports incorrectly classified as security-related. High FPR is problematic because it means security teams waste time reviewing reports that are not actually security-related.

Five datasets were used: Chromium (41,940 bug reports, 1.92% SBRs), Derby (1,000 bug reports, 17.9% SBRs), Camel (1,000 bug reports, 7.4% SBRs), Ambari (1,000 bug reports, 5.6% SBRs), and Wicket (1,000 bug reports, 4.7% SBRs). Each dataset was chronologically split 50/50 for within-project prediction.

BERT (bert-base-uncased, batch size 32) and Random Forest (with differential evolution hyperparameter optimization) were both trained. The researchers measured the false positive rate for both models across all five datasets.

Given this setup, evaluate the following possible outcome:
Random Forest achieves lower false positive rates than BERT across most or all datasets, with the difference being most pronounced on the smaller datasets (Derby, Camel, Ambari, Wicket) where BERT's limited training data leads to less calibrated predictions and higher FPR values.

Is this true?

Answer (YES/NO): NO